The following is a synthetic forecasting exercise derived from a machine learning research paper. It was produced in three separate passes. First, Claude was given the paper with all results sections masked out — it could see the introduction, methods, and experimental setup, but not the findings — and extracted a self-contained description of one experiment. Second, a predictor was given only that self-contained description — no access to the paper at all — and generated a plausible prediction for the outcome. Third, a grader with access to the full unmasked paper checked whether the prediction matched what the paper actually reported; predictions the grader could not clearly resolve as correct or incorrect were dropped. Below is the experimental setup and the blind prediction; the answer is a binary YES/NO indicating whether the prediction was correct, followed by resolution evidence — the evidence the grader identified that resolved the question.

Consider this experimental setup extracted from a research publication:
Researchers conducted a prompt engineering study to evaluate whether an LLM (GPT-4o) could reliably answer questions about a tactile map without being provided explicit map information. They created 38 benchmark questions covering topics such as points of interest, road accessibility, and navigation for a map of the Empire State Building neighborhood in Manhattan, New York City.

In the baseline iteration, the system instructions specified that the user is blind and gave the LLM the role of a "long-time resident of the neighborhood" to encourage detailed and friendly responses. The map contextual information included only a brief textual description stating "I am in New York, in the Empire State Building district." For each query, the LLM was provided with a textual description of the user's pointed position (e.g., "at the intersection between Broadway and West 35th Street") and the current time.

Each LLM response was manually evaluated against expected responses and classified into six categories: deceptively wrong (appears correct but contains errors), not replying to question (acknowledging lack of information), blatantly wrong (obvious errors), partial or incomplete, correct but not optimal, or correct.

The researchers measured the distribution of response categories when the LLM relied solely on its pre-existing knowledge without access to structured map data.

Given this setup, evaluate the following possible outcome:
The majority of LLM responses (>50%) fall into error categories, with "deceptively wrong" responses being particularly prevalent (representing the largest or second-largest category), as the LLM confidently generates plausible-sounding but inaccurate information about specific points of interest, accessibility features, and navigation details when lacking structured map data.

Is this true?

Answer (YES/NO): NO